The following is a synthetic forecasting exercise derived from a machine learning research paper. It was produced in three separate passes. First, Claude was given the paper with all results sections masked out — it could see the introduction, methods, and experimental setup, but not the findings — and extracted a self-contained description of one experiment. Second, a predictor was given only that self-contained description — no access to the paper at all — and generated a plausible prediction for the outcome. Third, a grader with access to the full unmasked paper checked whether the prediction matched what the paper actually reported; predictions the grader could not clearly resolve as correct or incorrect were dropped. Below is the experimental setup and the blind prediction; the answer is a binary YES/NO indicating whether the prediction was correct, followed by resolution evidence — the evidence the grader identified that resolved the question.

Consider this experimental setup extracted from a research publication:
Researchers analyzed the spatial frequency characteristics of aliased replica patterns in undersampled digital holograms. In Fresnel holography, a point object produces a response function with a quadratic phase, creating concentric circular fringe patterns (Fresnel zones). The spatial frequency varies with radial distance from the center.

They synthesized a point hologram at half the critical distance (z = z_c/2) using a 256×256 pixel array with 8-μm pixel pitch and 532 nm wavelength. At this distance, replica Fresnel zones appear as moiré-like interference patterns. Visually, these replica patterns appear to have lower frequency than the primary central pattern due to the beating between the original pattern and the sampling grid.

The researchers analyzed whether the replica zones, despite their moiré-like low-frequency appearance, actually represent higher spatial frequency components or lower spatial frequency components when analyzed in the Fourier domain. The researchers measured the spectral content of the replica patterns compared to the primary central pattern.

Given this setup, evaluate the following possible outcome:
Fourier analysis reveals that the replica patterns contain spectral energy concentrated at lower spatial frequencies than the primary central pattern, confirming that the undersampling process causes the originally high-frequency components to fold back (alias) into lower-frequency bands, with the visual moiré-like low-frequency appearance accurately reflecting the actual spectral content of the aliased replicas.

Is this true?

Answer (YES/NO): NO